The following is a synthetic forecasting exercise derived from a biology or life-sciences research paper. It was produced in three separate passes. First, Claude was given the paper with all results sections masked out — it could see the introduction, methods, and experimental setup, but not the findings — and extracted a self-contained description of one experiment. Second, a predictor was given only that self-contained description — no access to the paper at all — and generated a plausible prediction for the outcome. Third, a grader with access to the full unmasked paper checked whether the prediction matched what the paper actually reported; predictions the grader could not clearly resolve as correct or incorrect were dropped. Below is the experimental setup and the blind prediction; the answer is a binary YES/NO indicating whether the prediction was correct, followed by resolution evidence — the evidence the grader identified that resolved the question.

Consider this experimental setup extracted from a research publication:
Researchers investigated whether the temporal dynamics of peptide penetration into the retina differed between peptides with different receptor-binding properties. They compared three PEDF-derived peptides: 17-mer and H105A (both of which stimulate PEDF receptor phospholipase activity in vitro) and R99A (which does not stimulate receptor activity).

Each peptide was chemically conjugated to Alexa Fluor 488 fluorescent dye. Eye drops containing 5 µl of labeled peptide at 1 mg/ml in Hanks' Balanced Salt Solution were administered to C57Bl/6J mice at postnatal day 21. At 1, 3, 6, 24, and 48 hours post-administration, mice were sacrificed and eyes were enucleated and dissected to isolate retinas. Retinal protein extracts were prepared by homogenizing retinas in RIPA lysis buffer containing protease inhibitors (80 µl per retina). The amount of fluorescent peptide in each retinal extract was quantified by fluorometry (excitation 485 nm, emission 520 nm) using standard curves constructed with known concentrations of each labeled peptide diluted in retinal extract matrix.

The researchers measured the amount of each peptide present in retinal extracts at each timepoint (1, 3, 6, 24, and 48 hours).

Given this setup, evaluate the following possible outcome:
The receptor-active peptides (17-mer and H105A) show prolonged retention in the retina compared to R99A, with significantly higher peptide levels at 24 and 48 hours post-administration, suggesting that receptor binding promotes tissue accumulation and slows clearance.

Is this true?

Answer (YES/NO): NO